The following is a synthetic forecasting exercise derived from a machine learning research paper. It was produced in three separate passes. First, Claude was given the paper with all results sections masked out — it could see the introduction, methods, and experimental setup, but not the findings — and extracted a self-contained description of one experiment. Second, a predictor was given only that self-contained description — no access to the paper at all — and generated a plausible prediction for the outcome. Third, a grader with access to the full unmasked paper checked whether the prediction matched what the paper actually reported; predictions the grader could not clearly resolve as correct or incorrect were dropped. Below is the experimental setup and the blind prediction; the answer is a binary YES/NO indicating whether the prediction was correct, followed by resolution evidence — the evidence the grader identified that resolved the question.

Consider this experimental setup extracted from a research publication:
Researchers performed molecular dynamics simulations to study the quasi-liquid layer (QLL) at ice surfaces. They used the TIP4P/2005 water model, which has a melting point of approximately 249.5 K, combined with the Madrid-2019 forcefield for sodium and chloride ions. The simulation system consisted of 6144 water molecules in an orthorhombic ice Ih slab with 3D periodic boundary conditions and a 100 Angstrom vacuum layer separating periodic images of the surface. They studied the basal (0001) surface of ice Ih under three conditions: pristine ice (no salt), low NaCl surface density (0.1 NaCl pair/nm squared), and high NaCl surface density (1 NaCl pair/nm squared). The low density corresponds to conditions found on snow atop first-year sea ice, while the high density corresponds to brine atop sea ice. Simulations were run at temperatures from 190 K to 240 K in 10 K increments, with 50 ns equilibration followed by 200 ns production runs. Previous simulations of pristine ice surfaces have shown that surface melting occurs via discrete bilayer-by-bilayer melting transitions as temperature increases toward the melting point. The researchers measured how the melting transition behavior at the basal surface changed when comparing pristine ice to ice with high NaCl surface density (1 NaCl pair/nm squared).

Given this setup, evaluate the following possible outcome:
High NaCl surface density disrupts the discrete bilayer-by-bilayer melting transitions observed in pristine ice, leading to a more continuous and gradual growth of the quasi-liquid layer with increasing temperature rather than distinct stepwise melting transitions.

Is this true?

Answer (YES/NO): YES